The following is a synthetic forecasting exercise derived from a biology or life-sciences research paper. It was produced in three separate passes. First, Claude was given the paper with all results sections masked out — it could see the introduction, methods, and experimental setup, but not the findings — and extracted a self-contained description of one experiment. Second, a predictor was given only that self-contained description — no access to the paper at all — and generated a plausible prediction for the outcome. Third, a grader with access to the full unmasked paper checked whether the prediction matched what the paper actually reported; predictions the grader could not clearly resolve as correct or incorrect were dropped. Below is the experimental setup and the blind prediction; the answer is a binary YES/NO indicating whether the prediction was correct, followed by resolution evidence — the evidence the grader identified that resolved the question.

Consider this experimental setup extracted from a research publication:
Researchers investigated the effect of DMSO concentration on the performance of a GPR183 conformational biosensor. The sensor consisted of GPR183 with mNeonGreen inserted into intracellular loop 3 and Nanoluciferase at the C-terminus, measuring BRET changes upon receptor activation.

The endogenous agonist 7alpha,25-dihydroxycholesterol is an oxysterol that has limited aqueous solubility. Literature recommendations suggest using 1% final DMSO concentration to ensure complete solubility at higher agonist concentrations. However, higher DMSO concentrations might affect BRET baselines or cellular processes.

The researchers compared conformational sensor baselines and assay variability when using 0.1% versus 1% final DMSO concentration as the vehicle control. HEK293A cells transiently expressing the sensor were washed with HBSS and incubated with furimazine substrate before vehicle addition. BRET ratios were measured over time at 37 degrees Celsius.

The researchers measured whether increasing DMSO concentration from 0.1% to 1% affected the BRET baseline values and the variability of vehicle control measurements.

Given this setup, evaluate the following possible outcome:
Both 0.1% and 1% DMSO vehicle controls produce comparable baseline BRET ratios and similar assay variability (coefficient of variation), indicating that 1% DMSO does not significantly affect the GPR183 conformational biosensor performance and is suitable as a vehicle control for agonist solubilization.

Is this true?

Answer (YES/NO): NO